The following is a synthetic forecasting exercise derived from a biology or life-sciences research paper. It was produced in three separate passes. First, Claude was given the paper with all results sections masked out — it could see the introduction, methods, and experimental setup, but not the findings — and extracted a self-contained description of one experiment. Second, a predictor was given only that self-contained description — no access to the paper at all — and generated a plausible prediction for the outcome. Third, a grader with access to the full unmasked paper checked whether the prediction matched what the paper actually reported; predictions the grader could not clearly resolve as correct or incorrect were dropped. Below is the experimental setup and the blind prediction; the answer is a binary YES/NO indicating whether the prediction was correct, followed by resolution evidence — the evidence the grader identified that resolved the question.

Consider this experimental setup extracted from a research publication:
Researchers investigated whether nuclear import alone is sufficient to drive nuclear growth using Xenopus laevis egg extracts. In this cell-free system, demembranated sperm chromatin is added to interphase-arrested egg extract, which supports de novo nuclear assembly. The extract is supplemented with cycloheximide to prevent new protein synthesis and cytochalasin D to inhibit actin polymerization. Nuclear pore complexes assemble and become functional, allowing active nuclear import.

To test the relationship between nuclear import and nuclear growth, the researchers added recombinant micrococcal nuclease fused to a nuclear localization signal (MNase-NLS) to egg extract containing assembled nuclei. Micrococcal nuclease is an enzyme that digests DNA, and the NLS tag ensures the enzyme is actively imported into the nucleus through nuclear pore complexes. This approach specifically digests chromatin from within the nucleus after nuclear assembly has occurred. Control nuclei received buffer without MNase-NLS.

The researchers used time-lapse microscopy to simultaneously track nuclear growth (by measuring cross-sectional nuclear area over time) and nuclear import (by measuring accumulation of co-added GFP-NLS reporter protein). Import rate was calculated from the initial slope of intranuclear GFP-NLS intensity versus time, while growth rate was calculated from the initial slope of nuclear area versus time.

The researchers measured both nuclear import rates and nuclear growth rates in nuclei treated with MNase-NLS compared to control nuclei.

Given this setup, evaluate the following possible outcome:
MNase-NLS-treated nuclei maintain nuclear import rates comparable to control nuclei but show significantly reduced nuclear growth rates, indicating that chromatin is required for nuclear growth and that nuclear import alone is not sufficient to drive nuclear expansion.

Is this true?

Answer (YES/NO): YES